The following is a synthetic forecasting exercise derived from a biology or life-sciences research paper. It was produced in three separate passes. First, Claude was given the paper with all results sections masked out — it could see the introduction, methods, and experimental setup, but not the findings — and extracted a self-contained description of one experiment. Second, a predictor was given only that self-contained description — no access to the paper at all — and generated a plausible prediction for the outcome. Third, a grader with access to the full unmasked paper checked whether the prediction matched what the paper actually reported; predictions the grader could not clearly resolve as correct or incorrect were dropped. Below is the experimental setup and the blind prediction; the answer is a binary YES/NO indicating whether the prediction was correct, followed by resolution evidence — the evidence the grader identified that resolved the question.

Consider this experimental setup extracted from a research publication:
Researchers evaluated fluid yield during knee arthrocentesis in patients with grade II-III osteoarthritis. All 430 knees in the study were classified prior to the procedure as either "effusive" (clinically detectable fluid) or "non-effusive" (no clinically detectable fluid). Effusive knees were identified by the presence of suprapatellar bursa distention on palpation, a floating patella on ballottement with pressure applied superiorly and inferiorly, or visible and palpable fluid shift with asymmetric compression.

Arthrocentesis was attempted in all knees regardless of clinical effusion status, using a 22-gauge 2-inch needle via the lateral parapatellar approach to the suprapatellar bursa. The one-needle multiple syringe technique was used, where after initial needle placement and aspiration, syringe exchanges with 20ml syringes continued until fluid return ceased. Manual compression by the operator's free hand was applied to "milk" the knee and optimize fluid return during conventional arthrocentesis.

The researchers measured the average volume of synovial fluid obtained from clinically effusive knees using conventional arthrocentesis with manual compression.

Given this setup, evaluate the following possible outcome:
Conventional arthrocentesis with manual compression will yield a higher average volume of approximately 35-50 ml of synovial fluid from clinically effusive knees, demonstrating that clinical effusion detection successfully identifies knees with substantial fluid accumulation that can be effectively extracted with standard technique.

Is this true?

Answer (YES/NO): NO